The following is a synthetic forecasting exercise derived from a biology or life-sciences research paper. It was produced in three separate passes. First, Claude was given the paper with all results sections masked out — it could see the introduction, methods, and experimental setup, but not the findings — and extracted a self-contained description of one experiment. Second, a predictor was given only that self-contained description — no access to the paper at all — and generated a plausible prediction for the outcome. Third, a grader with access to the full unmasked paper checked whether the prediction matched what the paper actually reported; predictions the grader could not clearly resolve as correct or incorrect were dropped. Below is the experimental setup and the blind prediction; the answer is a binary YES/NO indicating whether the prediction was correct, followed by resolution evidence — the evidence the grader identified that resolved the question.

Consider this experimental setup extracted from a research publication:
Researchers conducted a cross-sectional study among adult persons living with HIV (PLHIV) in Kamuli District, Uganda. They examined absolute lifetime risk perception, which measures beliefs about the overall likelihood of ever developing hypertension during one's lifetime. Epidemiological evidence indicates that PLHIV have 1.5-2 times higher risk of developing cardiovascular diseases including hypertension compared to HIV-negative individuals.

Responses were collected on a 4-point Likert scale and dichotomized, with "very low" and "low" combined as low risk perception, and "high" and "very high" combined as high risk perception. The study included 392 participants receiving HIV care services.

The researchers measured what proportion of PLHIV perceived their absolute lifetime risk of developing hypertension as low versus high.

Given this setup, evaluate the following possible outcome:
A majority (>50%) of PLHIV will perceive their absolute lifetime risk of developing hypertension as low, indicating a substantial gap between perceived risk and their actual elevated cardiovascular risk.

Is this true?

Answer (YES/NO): YES